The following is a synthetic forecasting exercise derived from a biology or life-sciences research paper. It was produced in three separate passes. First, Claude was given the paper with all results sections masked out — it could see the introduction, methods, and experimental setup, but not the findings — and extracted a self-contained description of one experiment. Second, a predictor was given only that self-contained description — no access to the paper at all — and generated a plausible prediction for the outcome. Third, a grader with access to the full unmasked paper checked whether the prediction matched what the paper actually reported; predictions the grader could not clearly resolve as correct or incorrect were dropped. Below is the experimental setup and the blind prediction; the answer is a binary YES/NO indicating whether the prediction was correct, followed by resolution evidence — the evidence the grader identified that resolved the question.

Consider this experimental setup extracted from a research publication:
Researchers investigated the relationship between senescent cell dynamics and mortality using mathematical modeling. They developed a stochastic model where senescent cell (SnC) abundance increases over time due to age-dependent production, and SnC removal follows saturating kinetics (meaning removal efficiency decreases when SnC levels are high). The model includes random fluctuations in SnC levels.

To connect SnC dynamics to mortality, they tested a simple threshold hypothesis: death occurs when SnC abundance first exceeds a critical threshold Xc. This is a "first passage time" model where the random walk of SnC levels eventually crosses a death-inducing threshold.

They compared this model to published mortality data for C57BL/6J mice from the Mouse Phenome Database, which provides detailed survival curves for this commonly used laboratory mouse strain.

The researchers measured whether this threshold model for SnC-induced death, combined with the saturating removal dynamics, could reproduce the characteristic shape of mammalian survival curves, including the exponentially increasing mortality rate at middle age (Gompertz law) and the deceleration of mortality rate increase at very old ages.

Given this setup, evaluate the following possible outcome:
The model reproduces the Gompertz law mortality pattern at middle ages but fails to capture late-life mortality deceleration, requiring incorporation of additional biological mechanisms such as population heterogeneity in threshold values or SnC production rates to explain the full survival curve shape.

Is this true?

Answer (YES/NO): NO